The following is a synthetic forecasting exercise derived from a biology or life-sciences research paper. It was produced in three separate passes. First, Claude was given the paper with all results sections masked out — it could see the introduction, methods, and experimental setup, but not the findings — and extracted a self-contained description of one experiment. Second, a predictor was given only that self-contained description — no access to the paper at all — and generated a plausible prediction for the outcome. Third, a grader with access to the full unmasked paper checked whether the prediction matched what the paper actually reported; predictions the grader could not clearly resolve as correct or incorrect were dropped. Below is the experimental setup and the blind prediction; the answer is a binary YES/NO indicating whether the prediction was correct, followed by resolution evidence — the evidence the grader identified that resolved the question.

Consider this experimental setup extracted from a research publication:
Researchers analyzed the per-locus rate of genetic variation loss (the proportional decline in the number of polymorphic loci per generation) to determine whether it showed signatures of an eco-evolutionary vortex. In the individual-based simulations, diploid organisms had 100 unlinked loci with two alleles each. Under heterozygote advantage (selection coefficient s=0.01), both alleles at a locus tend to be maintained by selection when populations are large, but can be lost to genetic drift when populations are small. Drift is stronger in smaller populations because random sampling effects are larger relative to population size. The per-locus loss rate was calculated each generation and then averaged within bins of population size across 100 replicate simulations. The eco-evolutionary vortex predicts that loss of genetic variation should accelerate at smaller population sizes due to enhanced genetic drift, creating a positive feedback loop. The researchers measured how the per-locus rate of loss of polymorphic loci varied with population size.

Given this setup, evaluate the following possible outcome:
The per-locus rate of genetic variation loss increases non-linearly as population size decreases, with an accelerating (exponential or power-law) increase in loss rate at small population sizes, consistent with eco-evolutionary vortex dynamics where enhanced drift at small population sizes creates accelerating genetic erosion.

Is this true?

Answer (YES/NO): YES